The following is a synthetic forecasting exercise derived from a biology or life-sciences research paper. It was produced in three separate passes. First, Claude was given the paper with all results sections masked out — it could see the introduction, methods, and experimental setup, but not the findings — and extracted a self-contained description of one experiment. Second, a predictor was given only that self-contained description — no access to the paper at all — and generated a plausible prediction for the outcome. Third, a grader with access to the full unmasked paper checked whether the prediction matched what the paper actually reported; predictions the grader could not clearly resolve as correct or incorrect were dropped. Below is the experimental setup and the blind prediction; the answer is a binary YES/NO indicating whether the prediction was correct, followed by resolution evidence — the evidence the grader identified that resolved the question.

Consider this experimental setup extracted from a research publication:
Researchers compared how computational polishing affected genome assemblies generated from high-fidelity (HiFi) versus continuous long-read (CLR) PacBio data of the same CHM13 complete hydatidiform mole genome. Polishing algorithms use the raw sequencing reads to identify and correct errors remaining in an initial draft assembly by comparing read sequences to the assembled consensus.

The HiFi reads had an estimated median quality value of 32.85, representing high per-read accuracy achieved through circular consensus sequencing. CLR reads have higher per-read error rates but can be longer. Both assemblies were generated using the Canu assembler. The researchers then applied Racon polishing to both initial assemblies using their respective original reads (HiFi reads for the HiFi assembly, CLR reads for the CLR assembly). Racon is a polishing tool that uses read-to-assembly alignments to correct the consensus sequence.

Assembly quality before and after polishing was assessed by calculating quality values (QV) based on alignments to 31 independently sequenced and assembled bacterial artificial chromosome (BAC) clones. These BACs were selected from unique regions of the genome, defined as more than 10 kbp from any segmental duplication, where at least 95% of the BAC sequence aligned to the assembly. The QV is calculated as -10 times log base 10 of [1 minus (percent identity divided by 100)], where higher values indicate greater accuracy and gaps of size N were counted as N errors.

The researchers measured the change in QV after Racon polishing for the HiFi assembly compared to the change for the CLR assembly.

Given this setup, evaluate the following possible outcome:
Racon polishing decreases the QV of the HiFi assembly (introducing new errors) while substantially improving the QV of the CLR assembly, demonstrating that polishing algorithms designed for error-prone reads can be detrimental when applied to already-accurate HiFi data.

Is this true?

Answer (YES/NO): NO